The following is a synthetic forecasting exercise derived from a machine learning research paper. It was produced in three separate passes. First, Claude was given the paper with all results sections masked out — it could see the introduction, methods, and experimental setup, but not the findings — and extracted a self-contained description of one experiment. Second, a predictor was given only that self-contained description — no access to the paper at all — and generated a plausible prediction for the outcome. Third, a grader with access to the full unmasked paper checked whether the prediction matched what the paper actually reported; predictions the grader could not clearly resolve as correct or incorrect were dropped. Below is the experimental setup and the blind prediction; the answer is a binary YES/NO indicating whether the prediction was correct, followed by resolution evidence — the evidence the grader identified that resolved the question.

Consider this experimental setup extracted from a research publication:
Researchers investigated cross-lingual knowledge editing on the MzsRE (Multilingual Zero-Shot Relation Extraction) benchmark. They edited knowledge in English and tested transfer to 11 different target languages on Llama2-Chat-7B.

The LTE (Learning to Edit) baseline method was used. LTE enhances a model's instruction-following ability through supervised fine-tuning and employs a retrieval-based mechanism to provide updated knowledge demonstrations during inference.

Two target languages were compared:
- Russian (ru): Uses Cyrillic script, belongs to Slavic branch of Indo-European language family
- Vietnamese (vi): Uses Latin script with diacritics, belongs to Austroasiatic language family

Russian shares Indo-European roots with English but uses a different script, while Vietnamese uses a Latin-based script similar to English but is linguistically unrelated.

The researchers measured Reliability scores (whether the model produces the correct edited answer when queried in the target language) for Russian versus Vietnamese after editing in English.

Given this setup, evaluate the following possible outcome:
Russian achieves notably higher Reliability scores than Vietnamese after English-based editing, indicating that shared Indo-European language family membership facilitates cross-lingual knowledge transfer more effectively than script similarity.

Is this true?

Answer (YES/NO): NO